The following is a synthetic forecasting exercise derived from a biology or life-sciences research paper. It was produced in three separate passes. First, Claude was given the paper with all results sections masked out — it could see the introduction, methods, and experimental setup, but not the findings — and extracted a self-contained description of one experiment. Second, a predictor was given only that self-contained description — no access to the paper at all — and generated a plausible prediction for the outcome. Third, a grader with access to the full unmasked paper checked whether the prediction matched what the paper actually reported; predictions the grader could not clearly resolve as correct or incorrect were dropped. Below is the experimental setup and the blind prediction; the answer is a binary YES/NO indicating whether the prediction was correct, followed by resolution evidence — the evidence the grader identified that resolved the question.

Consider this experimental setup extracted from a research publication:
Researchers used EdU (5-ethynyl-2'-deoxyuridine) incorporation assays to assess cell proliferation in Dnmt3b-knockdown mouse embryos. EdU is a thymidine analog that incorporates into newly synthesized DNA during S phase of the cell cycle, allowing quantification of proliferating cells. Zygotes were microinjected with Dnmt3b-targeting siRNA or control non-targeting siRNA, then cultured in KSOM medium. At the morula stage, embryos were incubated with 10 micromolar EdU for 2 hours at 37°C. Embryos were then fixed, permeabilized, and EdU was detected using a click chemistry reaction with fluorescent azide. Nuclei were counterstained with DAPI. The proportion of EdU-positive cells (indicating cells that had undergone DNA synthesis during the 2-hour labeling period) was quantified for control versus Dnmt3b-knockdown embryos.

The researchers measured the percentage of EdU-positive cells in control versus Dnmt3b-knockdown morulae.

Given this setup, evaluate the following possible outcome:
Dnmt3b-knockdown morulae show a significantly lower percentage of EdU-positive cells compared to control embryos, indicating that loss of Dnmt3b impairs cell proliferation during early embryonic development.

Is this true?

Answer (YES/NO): YES